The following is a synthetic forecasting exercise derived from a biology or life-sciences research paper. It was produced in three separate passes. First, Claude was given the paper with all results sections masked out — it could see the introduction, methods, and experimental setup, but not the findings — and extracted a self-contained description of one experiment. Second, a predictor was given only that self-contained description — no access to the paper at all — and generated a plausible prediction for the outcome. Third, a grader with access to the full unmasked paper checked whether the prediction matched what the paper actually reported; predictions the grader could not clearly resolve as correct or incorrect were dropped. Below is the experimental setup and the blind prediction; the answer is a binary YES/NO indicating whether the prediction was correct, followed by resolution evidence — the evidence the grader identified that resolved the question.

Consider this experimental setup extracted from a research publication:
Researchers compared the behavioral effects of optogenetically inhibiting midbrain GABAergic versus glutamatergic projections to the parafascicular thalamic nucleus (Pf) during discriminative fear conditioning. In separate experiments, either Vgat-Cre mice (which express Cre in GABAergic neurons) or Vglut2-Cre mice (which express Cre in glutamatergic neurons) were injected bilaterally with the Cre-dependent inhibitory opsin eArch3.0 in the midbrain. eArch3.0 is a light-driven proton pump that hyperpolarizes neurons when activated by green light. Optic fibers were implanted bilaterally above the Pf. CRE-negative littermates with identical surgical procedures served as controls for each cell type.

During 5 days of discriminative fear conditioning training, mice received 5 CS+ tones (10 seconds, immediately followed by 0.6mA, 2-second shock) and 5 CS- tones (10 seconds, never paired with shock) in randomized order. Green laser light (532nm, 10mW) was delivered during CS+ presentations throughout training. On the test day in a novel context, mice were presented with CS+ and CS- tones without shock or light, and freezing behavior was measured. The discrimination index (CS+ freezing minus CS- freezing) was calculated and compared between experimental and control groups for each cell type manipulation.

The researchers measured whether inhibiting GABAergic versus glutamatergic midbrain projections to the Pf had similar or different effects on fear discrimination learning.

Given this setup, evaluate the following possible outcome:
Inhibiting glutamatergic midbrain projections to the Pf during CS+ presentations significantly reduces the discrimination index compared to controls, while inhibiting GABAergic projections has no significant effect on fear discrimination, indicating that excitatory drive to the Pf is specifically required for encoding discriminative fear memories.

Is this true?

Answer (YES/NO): NO